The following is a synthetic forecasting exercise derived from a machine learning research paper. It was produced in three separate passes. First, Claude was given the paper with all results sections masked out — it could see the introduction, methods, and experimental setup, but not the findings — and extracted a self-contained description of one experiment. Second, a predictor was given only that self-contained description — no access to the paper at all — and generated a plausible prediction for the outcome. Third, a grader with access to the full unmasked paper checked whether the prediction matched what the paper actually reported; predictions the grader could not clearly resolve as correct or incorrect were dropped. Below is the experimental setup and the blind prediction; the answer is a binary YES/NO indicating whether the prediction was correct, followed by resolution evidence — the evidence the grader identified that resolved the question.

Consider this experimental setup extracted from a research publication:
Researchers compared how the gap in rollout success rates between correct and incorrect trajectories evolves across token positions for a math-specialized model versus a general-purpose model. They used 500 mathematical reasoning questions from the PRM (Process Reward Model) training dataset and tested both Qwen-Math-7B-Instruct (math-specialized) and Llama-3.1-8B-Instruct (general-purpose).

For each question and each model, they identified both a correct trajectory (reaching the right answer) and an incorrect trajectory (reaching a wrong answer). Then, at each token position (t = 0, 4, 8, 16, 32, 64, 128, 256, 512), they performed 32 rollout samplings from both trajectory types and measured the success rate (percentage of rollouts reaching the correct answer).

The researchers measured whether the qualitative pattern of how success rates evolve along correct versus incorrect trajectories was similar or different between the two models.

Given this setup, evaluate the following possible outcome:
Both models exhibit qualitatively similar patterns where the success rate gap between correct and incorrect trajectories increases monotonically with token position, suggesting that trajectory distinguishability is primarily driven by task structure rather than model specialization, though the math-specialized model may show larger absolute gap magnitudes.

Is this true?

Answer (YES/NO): YES